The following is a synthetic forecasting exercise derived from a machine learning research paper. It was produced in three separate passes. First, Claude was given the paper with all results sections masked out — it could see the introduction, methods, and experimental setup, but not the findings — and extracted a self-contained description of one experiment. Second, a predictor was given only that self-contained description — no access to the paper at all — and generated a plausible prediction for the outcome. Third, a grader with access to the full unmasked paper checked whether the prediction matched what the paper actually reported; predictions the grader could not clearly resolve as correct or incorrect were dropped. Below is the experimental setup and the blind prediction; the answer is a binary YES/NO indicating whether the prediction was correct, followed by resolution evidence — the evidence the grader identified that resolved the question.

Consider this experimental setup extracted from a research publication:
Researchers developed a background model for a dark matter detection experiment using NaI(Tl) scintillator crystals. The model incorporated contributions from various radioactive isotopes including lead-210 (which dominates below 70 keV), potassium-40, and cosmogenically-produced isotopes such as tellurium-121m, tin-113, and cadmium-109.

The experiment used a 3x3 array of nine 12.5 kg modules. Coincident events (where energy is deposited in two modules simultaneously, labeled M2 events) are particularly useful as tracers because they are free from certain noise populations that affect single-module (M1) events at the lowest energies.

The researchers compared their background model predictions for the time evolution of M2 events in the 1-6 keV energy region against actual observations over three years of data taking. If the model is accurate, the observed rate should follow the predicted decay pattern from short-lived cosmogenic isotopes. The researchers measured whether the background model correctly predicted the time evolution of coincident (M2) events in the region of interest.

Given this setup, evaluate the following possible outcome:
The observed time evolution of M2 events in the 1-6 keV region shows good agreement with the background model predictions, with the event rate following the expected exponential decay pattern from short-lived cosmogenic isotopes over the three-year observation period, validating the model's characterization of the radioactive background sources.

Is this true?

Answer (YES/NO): YES